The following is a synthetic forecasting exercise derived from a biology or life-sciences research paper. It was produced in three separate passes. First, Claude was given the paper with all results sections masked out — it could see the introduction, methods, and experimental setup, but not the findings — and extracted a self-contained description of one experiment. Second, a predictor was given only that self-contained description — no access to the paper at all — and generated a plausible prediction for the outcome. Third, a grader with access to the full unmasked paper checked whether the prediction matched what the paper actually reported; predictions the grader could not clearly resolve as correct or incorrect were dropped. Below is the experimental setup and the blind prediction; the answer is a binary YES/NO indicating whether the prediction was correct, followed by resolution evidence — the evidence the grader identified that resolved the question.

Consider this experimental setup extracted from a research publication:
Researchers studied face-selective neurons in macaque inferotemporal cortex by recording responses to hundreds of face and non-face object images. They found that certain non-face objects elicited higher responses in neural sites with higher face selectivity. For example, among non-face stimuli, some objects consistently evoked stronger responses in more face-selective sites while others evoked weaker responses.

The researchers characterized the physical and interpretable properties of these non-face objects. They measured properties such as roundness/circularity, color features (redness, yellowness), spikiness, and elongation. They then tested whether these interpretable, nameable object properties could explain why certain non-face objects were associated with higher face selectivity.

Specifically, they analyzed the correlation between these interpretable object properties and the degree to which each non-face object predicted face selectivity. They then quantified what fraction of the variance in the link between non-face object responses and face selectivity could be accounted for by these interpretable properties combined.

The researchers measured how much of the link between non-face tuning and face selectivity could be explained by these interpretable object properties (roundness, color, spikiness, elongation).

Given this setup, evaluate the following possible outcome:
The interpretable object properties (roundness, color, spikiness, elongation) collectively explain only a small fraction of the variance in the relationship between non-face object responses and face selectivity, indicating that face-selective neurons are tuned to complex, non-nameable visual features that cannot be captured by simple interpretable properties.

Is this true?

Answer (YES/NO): YES